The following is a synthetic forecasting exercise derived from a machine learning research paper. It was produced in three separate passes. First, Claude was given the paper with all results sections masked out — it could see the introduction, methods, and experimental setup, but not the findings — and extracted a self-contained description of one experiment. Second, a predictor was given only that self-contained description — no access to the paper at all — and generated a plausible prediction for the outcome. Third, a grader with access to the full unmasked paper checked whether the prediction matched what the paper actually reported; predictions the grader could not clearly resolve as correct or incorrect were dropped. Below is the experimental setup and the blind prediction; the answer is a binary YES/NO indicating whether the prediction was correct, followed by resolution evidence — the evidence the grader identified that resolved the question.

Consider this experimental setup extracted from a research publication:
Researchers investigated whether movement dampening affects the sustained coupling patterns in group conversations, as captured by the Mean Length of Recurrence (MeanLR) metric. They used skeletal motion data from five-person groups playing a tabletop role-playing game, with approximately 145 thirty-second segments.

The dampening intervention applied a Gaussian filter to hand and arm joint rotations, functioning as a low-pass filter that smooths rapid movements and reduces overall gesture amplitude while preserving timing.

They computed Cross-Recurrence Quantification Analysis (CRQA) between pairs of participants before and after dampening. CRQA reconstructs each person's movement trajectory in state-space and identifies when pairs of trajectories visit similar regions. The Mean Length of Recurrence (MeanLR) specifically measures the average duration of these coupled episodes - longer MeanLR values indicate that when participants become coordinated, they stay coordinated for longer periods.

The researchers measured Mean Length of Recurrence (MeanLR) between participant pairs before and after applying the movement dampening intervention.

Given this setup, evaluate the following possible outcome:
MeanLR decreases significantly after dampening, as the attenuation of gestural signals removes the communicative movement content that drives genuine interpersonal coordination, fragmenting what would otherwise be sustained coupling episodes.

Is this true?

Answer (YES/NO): NO